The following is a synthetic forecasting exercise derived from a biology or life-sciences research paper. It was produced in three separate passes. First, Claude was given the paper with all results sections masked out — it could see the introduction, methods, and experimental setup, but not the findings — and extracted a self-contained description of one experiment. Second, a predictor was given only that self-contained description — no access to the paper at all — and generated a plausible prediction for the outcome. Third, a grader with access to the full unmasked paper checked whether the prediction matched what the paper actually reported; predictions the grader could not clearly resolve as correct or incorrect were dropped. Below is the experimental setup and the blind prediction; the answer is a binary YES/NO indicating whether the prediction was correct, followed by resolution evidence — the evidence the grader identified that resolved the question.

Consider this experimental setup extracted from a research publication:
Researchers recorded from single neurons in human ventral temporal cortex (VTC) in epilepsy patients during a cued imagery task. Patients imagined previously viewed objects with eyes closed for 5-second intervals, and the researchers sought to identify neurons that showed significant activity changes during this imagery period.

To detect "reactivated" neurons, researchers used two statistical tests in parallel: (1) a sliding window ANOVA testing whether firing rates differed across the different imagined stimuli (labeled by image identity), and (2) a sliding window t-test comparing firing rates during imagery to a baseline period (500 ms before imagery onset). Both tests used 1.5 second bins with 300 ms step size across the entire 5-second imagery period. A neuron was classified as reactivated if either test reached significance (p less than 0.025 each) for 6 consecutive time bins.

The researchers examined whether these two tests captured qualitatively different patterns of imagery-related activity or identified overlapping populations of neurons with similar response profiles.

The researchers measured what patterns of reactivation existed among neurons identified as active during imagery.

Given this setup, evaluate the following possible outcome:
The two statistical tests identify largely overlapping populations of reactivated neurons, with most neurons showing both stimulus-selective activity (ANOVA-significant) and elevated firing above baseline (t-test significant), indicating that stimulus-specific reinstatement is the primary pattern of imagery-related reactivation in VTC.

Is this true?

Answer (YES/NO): NO